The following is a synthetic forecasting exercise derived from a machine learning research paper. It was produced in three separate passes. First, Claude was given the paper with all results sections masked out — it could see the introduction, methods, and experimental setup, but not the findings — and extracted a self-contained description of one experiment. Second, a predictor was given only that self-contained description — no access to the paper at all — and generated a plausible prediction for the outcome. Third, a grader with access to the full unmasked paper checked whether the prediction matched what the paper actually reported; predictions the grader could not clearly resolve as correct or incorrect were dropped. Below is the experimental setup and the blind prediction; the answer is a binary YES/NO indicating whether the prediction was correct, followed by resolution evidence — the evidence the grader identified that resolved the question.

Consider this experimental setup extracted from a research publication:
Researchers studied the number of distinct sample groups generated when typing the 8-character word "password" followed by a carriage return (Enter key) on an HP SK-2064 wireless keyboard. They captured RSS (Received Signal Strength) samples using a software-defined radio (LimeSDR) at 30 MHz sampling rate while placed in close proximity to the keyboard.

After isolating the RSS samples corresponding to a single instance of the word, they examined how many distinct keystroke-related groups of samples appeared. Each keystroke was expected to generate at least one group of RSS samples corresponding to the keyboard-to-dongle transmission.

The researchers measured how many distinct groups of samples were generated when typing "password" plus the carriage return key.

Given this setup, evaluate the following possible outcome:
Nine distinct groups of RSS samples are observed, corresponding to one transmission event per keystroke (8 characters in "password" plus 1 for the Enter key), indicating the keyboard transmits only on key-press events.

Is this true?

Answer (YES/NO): YES